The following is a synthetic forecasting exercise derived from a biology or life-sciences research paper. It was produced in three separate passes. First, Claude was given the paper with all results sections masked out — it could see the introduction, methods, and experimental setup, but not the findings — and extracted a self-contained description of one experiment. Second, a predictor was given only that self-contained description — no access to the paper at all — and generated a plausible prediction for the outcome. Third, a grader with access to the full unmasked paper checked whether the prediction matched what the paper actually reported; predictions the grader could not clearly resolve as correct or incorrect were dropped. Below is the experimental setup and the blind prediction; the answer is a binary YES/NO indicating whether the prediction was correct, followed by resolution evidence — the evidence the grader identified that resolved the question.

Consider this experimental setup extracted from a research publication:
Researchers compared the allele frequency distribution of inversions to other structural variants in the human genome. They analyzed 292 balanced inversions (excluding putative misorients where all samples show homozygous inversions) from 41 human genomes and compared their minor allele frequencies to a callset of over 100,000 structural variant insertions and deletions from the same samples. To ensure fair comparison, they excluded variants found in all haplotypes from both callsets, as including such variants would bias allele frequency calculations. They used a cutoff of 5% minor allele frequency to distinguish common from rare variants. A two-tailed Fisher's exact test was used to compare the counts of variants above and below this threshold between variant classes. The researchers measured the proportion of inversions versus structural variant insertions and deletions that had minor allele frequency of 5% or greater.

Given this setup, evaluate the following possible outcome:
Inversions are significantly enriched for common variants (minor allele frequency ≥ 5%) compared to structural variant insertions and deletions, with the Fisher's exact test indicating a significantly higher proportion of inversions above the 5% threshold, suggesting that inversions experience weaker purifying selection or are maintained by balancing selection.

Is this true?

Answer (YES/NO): NO